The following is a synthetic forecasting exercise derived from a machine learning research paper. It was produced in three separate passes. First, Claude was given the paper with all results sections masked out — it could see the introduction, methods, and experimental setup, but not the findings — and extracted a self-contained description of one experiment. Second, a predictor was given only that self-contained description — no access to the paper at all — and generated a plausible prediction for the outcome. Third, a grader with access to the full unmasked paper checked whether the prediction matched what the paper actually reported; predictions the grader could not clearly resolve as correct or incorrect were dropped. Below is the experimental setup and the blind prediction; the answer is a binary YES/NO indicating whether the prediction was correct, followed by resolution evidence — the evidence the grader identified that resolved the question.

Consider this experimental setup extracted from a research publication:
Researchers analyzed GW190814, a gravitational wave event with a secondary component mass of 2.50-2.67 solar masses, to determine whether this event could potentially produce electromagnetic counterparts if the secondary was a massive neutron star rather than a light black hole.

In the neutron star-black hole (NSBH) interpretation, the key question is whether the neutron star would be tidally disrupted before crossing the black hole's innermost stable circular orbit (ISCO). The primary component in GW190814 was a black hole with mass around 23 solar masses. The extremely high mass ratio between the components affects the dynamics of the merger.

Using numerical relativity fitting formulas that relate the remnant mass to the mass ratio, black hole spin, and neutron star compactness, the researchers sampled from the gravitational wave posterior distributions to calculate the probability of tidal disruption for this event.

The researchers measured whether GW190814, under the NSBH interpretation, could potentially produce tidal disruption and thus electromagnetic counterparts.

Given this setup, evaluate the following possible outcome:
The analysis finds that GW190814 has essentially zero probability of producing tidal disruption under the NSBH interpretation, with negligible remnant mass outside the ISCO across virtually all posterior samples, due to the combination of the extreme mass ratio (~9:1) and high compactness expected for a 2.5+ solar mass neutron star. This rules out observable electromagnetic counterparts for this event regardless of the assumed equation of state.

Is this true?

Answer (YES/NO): YES